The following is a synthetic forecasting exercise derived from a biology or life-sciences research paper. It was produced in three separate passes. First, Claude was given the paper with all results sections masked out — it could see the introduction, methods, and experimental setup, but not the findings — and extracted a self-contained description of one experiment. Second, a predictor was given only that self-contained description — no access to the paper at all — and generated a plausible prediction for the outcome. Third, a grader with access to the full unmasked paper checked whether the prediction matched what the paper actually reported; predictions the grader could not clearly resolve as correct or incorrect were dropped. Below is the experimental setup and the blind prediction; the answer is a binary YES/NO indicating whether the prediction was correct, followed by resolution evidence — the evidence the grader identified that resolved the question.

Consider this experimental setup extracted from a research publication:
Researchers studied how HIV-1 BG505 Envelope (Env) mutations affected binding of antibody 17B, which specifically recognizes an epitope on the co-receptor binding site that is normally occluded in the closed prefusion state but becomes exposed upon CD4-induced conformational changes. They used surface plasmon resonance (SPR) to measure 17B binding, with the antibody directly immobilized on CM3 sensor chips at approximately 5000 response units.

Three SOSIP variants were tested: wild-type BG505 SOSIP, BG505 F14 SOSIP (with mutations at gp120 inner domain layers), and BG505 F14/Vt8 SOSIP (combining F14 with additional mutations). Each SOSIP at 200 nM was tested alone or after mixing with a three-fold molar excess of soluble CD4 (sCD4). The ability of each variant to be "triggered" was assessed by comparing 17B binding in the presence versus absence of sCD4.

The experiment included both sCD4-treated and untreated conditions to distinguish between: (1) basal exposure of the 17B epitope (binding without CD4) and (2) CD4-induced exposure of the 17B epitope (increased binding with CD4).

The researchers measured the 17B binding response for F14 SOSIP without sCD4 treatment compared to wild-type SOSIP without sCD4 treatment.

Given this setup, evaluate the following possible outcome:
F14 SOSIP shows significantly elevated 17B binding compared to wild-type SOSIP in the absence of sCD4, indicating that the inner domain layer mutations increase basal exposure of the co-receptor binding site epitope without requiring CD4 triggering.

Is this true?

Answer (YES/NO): NO